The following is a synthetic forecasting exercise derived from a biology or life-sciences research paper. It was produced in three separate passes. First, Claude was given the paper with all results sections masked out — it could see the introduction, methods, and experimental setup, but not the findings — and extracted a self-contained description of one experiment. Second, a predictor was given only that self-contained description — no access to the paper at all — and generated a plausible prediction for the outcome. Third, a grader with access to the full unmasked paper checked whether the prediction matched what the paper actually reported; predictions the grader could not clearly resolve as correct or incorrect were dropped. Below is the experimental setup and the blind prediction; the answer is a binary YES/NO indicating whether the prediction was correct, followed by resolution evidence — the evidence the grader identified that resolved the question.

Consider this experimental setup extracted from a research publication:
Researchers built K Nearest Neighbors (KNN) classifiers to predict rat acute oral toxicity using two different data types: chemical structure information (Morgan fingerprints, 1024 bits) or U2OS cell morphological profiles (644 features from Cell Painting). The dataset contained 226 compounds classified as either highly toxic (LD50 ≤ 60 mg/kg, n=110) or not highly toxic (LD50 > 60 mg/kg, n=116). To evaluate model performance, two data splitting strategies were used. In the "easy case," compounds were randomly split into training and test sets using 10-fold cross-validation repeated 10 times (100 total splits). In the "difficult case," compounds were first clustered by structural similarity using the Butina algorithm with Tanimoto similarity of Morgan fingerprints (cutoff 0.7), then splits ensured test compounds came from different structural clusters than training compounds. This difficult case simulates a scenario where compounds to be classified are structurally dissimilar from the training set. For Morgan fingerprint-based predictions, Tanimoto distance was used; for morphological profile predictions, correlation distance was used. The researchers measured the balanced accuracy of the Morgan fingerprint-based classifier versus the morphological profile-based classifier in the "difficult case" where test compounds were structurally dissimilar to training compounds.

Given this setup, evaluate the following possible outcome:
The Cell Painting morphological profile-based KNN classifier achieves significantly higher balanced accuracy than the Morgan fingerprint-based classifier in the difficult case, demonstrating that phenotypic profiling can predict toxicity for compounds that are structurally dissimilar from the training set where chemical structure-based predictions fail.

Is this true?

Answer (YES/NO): YES